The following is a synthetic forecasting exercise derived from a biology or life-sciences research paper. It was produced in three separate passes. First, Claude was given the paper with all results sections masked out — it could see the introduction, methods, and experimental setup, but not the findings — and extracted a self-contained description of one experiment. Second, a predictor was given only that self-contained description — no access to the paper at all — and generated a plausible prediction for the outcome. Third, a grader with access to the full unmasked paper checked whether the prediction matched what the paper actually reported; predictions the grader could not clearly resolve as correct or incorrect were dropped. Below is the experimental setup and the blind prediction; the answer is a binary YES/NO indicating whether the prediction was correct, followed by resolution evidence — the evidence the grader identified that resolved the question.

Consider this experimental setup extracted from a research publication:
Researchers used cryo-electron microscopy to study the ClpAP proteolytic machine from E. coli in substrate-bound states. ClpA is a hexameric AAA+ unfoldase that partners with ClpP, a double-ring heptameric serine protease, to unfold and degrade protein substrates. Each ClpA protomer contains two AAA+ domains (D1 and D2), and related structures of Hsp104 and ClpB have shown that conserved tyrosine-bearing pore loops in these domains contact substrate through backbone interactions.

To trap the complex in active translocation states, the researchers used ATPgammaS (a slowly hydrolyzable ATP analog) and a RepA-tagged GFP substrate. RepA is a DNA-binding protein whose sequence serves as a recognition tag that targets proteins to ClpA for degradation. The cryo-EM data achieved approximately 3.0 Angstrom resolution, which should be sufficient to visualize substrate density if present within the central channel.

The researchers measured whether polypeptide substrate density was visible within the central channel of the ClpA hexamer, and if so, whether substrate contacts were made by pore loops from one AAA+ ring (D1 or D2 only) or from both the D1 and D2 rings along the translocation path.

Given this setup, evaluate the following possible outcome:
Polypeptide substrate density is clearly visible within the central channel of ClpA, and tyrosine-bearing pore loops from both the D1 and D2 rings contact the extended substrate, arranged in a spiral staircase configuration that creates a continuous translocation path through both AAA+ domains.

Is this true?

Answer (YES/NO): YES